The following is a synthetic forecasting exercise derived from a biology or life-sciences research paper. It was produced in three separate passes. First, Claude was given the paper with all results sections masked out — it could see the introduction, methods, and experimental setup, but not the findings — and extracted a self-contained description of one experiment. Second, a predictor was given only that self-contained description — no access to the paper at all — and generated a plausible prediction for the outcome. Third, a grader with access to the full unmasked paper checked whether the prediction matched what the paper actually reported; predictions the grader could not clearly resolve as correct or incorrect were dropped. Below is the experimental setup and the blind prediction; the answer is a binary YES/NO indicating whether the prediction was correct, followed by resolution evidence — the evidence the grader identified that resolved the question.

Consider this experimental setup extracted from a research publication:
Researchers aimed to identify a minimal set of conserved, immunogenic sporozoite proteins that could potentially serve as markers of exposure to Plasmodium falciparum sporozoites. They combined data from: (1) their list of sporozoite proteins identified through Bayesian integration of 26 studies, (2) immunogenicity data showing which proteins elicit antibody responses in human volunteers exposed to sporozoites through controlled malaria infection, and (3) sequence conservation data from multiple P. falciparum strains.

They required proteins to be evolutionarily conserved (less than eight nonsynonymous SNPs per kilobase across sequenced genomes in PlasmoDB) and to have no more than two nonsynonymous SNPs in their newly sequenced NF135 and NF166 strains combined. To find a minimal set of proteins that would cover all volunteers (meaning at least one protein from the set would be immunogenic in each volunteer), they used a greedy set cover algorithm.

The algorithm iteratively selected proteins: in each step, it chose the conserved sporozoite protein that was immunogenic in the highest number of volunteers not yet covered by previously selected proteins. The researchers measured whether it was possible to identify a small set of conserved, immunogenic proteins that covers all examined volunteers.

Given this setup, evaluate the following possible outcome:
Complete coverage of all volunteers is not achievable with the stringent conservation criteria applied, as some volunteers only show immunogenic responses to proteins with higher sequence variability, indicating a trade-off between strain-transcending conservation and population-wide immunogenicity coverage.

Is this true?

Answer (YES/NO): NO